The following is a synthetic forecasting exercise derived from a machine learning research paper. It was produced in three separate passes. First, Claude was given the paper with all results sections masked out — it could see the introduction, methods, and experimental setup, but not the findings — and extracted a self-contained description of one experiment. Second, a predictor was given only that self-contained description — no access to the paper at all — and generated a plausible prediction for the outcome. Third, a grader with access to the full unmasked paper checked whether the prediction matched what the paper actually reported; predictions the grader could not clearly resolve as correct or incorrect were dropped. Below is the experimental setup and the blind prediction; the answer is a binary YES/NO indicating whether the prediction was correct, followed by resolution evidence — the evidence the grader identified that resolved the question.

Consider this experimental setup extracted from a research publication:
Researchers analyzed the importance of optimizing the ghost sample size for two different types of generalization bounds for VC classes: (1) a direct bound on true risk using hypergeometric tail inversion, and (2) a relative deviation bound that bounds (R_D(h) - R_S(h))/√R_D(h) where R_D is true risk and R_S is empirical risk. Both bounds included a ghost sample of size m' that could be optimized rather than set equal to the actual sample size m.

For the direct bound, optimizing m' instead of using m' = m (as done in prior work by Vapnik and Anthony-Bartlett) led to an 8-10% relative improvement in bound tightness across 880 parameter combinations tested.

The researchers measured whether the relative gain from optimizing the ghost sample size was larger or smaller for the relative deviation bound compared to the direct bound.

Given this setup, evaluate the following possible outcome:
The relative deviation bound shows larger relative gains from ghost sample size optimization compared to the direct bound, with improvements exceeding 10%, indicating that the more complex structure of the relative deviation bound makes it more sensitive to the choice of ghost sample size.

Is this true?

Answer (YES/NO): YES